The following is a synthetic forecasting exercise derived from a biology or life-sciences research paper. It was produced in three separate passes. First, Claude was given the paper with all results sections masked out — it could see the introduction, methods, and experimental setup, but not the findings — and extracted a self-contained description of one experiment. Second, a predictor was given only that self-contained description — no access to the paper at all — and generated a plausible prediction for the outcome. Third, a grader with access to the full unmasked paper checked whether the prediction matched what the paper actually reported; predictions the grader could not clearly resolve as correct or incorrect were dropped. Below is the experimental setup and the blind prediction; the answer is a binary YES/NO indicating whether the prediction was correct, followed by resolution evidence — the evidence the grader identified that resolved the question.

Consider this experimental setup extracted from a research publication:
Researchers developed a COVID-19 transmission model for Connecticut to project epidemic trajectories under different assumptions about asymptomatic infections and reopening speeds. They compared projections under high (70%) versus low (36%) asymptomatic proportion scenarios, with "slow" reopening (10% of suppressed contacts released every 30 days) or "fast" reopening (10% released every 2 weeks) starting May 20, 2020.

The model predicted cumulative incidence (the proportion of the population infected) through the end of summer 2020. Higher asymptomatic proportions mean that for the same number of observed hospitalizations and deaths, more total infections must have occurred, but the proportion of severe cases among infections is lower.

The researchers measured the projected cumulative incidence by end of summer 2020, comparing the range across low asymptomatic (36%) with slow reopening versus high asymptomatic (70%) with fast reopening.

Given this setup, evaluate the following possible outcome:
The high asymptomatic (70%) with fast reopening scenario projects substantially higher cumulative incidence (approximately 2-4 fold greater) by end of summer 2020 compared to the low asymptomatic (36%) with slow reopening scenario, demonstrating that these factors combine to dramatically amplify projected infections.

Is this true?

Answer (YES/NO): NO